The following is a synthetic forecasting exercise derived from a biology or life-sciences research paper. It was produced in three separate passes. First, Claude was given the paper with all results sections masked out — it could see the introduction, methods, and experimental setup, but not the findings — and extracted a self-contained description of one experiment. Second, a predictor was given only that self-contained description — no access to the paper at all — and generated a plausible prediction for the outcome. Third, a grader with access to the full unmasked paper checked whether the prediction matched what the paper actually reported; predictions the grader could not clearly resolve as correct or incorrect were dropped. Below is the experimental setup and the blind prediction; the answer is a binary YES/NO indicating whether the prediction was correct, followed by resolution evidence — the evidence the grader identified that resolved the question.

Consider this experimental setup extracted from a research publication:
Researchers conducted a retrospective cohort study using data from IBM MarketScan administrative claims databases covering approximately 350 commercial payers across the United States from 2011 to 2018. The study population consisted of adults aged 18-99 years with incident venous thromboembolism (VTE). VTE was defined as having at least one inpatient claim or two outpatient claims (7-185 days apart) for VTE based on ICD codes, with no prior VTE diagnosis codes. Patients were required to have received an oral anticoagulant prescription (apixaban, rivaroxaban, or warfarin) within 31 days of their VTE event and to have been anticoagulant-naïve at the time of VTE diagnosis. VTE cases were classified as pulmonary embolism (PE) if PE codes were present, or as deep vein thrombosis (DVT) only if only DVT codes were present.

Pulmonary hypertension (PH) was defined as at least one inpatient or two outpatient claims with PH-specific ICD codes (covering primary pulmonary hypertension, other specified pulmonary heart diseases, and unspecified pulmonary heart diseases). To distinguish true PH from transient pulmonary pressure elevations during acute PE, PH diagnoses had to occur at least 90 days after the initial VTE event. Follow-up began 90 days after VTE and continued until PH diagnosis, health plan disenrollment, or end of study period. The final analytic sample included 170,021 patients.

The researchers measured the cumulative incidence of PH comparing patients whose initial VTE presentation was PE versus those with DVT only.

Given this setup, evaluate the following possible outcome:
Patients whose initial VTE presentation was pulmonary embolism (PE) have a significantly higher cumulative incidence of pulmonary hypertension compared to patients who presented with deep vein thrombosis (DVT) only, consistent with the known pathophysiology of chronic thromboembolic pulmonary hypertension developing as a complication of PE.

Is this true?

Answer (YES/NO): YES